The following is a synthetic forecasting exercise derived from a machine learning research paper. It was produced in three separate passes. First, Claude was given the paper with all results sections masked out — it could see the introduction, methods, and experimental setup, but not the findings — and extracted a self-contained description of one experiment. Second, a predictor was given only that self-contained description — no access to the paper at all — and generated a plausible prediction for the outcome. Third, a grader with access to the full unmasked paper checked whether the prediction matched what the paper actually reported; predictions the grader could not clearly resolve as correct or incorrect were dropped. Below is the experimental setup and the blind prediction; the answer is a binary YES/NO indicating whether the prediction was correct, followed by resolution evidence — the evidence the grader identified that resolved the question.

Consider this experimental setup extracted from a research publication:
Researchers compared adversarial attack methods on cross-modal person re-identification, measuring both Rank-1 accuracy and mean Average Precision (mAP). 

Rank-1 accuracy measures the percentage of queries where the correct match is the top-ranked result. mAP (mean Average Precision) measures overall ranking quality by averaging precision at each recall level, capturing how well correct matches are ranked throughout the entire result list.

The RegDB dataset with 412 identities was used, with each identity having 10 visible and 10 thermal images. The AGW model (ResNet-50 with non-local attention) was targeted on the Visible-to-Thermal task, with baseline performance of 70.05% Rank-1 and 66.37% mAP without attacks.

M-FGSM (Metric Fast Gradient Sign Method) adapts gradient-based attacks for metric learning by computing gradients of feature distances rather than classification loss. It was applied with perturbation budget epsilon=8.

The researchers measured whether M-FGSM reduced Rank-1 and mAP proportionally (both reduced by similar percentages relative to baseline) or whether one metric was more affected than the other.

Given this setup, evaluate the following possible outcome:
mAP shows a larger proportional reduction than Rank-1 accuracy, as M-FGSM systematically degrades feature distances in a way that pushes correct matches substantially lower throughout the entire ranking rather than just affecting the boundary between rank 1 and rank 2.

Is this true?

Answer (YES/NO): YES